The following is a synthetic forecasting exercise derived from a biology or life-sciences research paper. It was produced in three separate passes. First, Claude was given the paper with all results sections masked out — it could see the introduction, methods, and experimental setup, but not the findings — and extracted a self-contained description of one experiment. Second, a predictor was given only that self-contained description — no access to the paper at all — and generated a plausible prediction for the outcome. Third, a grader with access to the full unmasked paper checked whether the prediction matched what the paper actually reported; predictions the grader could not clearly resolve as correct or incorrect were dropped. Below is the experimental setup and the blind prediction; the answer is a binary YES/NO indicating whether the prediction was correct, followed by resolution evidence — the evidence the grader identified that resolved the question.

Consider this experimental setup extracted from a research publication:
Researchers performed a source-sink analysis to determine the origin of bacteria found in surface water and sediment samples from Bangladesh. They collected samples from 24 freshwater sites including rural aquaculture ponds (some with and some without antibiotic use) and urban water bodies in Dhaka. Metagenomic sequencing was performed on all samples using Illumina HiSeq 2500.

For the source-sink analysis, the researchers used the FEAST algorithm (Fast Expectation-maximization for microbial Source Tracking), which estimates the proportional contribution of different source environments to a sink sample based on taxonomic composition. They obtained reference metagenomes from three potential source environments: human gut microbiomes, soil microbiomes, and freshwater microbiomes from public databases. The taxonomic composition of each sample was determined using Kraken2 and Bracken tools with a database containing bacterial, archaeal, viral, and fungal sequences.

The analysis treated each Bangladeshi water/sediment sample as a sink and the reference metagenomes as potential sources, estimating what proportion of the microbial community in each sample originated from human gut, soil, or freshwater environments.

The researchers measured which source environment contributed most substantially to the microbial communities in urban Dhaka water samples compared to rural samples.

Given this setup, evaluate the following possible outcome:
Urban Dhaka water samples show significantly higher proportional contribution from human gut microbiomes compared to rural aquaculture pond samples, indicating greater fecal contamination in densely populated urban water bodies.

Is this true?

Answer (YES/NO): YES